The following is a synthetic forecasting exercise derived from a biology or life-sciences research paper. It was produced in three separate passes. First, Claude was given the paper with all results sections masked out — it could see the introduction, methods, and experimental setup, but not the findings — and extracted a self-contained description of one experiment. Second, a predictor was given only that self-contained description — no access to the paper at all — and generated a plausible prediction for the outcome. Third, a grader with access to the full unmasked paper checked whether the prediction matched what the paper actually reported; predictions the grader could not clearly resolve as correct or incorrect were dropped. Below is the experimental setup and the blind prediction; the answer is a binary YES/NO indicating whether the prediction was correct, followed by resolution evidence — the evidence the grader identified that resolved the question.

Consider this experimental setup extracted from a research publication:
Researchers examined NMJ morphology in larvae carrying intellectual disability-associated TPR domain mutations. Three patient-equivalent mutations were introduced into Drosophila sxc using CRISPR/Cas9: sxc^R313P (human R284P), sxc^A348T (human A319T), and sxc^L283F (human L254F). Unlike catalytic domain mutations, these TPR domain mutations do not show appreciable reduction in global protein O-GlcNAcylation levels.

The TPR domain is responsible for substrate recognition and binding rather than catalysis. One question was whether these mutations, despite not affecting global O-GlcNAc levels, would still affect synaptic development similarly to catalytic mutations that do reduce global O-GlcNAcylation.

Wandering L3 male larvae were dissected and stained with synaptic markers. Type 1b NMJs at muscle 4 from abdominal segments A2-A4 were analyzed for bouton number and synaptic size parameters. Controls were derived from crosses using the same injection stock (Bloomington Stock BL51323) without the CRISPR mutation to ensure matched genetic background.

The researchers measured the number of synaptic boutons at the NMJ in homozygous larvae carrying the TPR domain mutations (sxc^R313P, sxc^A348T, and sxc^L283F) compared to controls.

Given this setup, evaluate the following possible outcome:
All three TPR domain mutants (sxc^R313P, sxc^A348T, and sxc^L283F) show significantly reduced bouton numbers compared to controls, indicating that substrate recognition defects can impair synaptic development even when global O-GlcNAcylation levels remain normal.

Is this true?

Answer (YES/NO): NO